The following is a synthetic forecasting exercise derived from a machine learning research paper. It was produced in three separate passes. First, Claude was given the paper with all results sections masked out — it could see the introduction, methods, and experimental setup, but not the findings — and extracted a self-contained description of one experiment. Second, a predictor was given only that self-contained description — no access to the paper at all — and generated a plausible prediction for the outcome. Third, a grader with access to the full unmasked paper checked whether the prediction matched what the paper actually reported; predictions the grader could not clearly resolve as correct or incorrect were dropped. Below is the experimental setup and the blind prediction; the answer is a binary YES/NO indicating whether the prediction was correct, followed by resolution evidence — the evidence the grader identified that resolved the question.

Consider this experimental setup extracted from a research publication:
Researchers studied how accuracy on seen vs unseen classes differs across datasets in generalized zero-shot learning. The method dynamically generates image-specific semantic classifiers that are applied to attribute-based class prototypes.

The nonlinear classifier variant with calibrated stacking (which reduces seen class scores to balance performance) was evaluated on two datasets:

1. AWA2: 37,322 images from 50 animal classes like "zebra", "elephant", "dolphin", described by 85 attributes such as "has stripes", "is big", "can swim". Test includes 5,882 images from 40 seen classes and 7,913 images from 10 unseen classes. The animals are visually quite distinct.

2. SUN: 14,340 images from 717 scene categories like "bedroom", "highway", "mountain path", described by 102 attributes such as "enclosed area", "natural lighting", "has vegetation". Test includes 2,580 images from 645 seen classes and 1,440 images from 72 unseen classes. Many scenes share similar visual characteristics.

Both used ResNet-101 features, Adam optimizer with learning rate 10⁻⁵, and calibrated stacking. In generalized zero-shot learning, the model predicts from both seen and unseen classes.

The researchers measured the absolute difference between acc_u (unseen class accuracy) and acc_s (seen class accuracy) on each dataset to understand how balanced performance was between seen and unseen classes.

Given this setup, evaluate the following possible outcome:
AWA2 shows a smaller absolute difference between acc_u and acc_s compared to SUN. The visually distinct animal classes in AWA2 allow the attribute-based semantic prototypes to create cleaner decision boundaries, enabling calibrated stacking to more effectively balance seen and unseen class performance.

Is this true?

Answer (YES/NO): NO